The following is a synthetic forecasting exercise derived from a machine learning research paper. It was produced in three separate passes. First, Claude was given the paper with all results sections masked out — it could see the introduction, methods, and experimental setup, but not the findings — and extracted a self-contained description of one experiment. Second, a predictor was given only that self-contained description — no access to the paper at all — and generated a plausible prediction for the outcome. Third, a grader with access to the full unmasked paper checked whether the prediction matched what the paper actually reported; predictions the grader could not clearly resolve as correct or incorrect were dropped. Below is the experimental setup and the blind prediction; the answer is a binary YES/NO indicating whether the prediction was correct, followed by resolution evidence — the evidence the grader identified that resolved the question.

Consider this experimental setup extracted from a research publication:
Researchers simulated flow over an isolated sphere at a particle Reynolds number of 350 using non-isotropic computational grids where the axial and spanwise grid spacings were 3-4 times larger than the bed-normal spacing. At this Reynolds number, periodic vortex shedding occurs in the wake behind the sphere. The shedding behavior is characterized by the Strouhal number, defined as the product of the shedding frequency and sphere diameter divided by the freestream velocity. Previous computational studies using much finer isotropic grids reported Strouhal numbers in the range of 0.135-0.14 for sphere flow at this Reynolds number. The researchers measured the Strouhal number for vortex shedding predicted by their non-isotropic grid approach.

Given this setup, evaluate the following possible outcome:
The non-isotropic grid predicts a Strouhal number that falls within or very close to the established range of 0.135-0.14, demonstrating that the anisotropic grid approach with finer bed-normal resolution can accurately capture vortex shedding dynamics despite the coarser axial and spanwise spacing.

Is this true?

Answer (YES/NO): NO